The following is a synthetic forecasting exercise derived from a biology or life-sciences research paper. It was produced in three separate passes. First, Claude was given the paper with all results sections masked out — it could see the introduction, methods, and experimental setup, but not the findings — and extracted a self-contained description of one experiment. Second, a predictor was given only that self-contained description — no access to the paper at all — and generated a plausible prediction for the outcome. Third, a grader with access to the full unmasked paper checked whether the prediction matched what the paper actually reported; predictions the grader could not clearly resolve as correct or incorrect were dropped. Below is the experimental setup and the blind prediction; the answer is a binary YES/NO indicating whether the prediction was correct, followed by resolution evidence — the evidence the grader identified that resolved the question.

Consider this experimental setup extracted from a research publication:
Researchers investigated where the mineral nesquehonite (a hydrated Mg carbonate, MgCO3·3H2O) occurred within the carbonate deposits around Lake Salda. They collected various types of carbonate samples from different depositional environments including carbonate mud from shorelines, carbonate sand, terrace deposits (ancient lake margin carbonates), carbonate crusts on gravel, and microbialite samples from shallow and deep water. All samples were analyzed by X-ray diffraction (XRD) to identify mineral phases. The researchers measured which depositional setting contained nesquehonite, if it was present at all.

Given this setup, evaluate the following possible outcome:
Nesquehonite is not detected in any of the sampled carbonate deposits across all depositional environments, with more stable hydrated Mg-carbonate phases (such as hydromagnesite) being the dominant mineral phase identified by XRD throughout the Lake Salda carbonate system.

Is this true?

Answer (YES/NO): NO